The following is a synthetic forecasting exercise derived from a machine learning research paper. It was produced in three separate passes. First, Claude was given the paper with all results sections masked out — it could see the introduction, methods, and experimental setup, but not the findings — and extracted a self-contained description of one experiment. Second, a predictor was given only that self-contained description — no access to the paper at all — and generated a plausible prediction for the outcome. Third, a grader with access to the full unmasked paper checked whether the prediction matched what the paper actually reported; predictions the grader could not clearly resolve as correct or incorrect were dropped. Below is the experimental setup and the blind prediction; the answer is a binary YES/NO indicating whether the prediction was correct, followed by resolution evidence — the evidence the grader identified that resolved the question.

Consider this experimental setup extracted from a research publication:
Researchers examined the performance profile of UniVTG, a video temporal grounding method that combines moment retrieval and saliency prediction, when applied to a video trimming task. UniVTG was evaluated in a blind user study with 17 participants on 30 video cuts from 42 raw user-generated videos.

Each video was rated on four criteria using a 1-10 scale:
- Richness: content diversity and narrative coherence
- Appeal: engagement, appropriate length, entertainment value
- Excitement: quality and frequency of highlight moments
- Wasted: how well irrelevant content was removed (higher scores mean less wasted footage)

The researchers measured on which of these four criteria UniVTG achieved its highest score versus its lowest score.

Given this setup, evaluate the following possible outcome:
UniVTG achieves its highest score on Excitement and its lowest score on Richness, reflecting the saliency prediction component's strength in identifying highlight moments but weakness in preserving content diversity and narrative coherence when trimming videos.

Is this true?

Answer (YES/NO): NO